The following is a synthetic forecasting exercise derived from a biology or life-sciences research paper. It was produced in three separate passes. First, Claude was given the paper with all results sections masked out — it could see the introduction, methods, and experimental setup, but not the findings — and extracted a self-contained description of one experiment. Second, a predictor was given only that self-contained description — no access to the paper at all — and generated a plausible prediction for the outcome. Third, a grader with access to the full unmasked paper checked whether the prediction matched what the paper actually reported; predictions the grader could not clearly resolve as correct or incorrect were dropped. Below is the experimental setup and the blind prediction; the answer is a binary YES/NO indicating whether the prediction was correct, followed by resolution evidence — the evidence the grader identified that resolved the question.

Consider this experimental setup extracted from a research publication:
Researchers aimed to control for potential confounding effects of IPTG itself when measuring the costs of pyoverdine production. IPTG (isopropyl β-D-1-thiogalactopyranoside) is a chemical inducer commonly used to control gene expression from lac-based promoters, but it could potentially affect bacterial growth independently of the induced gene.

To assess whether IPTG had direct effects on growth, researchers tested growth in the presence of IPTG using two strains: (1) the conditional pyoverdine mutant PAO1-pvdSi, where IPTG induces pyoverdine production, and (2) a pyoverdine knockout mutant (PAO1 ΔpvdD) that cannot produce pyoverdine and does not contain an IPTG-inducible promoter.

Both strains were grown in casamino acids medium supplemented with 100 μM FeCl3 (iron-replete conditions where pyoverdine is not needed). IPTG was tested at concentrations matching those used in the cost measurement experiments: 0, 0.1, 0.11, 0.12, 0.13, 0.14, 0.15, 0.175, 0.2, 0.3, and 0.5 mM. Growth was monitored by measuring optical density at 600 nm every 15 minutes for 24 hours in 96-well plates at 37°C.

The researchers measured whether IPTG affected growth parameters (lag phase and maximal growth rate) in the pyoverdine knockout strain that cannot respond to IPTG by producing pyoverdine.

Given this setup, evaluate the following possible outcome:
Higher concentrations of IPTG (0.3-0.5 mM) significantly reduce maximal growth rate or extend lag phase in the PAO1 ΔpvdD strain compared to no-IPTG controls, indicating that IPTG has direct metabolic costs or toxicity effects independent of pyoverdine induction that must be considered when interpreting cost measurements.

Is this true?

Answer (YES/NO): NO